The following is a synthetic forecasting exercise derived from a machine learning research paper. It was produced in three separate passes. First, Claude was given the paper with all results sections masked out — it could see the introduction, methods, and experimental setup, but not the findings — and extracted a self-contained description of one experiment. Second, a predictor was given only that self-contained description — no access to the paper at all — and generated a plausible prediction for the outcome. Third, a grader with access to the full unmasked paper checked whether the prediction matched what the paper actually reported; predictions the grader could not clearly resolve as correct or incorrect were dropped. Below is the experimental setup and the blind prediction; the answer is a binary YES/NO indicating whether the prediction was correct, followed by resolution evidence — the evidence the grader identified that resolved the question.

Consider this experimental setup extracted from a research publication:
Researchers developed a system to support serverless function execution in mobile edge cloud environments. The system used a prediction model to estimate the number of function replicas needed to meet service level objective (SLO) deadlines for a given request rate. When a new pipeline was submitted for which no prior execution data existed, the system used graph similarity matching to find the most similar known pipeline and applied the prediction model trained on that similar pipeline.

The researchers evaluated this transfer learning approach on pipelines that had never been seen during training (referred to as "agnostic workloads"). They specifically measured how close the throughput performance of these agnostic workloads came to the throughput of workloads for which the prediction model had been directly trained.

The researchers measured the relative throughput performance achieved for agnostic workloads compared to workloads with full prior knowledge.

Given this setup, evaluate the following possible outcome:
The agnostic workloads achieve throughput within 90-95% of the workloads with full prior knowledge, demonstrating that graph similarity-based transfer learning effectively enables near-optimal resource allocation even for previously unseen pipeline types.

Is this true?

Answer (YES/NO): NO